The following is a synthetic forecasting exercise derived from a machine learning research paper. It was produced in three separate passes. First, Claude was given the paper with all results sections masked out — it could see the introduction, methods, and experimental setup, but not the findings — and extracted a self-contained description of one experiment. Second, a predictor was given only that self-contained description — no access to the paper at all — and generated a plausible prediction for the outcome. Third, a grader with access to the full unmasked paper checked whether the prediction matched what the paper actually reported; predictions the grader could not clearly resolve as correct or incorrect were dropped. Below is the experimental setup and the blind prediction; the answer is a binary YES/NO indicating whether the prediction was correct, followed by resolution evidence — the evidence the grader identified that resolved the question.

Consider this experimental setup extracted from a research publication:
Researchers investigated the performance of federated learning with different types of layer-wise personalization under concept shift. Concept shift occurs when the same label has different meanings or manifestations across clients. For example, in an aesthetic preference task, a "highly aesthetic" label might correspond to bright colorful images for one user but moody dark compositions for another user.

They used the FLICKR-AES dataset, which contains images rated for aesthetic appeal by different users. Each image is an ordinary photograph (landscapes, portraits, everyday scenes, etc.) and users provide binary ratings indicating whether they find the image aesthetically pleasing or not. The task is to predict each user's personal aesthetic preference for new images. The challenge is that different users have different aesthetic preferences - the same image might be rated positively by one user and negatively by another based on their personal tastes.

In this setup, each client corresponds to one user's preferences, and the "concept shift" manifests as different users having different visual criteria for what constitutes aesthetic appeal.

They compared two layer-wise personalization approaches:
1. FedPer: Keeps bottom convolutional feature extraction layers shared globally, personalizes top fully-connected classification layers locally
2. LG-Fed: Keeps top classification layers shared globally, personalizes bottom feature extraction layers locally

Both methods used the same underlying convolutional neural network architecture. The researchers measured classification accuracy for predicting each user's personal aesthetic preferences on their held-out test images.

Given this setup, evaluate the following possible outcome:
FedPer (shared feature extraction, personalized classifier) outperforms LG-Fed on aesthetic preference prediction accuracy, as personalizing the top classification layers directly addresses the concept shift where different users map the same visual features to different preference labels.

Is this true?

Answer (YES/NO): YES